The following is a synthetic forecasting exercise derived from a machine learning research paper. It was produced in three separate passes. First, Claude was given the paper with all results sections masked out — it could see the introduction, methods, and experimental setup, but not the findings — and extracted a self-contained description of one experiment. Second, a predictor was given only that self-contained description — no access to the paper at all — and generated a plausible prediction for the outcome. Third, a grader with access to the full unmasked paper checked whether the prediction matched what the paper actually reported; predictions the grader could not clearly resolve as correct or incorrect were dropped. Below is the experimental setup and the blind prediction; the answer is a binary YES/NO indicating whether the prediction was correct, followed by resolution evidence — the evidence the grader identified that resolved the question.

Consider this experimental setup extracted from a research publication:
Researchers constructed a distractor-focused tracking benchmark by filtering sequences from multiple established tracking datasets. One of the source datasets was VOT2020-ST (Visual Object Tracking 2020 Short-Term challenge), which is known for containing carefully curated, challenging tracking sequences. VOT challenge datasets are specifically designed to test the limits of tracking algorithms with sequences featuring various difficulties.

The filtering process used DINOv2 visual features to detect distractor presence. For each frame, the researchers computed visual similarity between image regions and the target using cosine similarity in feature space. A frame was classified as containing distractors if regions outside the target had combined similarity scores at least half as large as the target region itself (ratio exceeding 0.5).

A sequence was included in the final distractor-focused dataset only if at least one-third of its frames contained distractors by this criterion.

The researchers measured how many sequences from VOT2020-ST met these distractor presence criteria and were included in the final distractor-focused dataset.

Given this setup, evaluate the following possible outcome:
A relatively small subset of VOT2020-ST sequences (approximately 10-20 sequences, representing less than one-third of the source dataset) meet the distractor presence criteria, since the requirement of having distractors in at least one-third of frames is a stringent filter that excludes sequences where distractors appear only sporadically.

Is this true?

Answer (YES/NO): NO